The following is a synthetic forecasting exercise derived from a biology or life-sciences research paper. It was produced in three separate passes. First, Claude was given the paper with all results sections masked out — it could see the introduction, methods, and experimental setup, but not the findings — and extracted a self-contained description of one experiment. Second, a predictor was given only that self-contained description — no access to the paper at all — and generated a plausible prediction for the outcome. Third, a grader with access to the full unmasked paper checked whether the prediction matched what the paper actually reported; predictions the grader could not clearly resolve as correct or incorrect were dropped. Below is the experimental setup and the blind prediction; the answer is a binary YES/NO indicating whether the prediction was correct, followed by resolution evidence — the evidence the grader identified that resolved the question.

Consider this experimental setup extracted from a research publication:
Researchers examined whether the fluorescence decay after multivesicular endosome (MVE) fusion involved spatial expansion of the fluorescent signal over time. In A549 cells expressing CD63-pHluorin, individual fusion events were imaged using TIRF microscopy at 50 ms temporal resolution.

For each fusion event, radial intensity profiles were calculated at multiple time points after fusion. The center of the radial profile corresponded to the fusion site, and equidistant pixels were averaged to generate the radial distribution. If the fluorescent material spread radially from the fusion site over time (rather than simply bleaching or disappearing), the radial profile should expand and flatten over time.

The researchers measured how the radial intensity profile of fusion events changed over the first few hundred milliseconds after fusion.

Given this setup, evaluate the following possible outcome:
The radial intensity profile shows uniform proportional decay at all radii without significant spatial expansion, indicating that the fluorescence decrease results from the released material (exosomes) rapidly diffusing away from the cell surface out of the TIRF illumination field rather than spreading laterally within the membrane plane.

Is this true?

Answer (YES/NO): NO